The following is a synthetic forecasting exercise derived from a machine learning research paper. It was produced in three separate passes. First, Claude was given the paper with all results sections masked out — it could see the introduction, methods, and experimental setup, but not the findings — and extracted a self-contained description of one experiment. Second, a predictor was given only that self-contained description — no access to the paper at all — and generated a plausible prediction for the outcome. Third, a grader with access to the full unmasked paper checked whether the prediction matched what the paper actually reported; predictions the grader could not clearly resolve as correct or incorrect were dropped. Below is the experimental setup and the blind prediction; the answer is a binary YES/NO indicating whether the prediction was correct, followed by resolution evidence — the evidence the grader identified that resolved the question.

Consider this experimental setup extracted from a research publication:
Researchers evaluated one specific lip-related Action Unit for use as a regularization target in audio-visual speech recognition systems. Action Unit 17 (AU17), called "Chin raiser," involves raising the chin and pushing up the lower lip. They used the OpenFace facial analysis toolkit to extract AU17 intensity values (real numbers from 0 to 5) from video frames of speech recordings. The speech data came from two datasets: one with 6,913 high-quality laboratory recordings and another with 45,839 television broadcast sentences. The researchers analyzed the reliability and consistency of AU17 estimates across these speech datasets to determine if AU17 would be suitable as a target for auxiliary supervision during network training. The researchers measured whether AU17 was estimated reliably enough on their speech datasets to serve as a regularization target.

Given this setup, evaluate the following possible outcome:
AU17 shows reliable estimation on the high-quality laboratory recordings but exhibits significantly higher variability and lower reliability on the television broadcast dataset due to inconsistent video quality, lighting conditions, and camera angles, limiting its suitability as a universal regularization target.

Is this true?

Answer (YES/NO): NO